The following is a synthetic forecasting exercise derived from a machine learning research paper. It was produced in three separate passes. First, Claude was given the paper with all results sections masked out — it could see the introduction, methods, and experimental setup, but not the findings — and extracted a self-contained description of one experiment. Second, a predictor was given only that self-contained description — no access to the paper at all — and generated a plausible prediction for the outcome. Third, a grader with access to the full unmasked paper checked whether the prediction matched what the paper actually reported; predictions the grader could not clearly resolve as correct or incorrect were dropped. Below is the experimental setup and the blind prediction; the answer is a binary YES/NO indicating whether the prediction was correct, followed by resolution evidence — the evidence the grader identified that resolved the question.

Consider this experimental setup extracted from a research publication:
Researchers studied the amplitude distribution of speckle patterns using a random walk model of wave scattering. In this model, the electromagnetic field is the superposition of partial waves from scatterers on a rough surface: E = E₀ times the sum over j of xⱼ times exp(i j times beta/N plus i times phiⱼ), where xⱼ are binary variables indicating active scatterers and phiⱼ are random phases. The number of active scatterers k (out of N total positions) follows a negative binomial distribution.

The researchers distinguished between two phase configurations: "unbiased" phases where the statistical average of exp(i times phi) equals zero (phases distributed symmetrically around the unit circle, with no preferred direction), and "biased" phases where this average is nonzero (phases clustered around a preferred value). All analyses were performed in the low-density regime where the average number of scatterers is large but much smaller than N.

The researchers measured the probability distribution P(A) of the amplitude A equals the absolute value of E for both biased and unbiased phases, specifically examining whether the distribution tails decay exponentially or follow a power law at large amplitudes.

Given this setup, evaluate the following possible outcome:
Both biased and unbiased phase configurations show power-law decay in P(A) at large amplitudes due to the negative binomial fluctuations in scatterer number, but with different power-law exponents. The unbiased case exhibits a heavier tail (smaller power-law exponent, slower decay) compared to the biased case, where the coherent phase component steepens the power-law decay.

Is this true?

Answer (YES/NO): NO